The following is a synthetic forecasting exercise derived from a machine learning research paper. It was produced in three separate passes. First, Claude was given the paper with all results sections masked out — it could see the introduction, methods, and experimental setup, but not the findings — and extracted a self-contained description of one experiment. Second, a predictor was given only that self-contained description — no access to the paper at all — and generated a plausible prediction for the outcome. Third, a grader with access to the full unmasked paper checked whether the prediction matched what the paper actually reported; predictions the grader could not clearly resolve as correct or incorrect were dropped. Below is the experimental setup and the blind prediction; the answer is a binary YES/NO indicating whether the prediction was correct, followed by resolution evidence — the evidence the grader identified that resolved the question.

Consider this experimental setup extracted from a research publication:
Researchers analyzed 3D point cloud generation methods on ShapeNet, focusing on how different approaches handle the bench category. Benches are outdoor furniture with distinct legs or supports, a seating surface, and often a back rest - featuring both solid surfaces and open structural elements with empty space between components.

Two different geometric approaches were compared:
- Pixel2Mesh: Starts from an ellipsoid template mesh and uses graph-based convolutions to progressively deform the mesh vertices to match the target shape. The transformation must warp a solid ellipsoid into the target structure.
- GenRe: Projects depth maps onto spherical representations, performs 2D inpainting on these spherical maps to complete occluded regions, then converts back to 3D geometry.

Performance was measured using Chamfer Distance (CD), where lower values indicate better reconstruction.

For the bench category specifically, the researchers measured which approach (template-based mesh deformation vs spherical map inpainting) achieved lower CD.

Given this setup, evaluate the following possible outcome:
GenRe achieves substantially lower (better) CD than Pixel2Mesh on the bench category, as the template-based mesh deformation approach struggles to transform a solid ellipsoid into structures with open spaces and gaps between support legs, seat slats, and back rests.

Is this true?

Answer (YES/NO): YES